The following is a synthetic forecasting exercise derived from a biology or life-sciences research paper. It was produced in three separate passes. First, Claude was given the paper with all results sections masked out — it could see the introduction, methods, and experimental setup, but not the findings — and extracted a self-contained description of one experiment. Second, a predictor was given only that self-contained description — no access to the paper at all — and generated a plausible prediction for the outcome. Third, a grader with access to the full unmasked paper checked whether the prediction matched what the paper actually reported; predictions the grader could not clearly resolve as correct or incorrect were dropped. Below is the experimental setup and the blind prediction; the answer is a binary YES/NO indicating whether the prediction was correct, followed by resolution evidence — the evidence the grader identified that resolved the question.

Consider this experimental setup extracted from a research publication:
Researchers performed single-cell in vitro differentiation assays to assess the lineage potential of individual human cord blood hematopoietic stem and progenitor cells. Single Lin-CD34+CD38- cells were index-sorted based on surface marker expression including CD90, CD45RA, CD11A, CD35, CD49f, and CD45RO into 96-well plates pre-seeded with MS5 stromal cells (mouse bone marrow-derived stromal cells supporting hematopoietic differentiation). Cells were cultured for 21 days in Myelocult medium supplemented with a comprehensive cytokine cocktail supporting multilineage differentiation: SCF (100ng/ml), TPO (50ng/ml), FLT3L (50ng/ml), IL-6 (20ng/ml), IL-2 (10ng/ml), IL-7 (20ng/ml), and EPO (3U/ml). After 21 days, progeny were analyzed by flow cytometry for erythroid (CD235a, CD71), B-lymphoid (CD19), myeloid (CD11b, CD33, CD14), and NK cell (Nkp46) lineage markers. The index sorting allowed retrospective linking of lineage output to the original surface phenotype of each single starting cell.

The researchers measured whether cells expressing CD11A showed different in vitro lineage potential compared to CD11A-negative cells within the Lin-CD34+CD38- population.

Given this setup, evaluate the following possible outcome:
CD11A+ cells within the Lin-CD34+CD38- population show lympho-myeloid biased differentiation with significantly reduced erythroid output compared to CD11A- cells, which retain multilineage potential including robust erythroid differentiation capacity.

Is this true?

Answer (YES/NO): YES